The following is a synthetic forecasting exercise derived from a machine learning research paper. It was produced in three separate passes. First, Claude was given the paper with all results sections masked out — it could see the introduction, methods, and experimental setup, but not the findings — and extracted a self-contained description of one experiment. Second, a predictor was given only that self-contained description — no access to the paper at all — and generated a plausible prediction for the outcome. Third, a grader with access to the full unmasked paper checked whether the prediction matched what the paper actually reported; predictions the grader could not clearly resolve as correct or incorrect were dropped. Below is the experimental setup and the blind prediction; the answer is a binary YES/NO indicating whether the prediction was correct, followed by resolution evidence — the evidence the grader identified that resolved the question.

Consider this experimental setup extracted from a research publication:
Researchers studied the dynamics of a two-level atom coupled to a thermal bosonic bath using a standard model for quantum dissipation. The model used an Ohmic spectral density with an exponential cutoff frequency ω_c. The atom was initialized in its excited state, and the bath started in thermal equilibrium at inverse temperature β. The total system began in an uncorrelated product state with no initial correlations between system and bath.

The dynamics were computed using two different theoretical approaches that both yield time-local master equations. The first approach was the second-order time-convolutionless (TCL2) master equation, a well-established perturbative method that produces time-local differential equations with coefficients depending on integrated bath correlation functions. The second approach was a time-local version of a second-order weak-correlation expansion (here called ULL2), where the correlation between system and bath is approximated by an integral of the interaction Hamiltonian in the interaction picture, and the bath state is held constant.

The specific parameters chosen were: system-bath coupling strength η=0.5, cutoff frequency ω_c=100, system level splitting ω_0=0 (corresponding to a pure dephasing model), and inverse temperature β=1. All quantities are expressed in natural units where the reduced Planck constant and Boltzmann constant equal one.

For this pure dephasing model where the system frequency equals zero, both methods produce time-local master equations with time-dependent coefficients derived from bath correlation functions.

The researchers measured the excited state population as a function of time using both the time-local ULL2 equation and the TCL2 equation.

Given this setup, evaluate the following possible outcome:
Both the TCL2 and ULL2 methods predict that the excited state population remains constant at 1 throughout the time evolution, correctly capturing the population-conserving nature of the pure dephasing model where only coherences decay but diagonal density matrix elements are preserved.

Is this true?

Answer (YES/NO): NO